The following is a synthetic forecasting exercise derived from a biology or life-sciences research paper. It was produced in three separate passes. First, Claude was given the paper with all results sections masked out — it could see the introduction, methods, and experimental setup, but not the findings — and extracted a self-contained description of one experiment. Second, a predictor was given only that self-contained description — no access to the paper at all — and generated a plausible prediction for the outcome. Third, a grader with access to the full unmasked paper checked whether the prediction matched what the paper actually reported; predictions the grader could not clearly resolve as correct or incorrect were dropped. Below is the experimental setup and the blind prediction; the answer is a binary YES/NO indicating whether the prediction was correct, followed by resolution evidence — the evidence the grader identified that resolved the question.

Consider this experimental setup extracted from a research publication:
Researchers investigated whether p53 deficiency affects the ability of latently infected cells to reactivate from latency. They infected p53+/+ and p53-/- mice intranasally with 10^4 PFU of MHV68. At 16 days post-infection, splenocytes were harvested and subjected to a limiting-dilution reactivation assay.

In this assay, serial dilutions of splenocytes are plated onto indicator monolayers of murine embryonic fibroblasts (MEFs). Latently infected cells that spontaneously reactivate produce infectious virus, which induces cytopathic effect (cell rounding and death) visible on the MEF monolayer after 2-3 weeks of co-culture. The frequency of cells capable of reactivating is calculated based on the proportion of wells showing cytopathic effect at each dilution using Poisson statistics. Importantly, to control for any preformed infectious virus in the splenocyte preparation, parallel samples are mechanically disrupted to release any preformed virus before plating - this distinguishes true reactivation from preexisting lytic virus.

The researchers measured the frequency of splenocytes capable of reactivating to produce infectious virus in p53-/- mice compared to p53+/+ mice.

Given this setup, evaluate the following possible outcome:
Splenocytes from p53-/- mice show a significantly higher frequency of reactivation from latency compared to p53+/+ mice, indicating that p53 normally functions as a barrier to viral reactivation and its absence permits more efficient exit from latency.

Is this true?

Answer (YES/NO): NO